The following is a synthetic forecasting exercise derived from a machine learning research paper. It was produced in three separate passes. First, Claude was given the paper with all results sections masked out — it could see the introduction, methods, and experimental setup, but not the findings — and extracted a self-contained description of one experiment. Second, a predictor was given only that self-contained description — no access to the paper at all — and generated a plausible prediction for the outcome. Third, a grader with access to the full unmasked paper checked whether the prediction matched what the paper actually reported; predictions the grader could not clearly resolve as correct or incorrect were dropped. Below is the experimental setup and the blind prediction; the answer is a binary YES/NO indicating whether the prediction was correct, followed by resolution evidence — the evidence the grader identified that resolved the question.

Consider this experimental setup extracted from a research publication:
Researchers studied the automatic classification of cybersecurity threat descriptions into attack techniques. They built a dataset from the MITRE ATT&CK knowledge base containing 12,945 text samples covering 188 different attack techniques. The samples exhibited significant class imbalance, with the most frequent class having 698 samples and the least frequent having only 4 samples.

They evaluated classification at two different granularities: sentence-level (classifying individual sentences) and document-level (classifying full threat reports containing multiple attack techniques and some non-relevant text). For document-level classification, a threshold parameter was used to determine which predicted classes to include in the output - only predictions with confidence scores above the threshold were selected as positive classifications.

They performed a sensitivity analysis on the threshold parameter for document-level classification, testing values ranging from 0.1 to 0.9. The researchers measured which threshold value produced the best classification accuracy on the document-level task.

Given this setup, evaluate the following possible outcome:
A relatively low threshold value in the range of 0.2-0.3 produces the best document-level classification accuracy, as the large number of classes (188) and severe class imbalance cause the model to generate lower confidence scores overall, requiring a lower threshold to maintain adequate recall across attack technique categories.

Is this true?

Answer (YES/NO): YES